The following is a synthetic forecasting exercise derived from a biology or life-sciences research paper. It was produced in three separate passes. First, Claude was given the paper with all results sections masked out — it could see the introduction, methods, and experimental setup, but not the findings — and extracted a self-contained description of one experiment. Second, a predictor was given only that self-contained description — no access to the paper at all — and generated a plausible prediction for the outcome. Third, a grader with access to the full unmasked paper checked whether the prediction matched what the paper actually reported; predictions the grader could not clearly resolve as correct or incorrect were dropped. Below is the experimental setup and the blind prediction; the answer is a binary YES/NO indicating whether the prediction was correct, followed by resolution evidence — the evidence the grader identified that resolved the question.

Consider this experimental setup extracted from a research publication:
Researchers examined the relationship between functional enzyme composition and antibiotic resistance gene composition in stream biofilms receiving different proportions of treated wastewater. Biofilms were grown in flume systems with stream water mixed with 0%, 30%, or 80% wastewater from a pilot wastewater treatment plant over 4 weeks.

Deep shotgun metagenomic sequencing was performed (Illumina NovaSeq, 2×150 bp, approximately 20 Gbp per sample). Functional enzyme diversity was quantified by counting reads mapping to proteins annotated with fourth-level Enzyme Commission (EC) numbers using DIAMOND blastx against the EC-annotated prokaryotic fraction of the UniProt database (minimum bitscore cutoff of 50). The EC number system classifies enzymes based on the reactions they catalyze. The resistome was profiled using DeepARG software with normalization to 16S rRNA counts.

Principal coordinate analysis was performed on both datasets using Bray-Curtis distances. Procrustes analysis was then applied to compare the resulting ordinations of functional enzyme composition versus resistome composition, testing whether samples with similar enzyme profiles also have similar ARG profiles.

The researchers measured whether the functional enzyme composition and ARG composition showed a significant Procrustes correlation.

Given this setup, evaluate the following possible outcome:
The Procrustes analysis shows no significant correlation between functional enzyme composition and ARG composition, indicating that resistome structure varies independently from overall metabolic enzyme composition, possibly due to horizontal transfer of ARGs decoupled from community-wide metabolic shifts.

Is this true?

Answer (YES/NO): NO